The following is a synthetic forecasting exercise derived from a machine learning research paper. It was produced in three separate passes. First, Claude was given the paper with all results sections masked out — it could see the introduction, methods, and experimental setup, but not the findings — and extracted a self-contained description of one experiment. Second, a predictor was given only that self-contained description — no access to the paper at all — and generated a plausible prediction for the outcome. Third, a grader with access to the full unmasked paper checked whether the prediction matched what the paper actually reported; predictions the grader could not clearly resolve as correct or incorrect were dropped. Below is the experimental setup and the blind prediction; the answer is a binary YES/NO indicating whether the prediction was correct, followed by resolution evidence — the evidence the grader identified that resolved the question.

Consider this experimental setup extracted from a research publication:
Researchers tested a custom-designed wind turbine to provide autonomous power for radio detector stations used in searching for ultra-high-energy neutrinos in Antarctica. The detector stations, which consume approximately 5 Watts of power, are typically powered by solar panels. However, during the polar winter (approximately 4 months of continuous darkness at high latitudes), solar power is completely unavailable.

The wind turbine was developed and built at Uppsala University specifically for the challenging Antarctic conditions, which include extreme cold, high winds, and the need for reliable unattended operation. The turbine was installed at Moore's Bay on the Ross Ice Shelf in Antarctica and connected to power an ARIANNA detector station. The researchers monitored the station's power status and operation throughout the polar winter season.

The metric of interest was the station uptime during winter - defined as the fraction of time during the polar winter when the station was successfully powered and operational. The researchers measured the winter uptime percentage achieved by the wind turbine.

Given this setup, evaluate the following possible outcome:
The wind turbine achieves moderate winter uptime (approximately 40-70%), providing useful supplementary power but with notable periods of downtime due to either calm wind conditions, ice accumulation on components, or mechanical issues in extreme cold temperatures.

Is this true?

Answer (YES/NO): YES